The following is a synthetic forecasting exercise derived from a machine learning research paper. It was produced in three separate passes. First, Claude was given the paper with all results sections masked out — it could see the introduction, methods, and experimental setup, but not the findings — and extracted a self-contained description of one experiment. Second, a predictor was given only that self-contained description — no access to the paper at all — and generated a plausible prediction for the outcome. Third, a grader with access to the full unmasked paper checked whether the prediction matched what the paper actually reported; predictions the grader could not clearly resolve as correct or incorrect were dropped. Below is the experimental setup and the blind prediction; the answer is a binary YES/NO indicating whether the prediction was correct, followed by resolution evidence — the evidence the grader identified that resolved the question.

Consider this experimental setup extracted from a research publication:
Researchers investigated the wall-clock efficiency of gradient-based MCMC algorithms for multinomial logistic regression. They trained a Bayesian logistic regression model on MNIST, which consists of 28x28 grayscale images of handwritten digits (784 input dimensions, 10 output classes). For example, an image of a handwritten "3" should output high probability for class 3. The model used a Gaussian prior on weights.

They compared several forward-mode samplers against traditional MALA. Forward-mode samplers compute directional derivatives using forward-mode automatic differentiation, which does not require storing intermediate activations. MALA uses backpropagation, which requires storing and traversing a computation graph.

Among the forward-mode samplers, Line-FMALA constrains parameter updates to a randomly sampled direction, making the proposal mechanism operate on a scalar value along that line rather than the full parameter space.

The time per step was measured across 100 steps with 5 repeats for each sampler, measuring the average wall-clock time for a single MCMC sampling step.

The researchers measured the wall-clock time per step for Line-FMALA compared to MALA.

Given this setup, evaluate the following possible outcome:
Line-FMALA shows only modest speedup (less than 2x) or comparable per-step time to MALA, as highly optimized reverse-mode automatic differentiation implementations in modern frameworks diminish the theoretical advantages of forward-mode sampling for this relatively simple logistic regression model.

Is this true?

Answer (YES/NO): YES